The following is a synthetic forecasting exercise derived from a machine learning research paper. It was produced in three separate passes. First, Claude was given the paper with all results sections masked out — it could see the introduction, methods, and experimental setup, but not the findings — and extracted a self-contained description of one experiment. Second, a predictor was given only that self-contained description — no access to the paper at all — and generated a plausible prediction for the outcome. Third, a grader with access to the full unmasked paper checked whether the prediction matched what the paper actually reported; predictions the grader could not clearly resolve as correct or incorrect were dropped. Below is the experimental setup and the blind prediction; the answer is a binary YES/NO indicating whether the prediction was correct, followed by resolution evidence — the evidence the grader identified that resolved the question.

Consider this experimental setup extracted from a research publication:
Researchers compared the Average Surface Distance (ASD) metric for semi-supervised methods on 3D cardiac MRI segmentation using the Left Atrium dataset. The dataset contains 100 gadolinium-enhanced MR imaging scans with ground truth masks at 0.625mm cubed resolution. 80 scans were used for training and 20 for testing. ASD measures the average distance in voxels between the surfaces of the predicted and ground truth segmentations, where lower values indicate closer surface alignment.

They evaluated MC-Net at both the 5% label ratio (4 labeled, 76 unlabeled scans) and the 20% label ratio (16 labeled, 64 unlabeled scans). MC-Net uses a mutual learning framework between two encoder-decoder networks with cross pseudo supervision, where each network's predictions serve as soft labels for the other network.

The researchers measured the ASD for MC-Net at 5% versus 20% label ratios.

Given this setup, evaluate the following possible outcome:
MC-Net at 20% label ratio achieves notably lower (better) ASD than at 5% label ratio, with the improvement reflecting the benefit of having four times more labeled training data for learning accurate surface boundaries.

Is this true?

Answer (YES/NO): YES